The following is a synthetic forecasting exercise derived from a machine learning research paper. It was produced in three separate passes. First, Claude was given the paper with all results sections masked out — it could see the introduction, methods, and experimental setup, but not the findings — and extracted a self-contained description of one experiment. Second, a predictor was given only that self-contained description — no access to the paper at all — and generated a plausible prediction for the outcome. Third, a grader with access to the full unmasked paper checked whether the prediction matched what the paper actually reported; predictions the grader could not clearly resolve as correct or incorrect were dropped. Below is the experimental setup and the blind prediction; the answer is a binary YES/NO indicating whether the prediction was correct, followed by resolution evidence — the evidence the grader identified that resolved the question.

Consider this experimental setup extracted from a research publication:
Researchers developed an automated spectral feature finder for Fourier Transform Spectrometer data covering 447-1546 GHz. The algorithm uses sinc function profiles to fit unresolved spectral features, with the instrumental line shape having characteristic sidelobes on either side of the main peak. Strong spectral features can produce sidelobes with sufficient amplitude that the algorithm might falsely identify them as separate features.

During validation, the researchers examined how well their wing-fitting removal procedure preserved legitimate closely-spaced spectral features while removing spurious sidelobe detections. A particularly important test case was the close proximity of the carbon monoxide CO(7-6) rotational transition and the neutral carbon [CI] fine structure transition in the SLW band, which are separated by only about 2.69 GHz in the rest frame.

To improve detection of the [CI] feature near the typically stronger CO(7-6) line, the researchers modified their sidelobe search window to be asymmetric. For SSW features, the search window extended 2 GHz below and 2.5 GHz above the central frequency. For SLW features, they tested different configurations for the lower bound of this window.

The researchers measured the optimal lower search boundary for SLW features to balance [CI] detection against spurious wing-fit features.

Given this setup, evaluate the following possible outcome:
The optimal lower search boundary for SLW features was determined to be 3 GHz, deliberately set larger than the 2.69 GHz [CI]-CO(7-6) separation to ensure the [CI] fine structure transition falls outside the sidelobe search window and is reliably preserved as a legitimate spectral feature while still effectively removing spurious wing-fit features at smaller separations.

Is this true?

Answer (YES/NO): NO